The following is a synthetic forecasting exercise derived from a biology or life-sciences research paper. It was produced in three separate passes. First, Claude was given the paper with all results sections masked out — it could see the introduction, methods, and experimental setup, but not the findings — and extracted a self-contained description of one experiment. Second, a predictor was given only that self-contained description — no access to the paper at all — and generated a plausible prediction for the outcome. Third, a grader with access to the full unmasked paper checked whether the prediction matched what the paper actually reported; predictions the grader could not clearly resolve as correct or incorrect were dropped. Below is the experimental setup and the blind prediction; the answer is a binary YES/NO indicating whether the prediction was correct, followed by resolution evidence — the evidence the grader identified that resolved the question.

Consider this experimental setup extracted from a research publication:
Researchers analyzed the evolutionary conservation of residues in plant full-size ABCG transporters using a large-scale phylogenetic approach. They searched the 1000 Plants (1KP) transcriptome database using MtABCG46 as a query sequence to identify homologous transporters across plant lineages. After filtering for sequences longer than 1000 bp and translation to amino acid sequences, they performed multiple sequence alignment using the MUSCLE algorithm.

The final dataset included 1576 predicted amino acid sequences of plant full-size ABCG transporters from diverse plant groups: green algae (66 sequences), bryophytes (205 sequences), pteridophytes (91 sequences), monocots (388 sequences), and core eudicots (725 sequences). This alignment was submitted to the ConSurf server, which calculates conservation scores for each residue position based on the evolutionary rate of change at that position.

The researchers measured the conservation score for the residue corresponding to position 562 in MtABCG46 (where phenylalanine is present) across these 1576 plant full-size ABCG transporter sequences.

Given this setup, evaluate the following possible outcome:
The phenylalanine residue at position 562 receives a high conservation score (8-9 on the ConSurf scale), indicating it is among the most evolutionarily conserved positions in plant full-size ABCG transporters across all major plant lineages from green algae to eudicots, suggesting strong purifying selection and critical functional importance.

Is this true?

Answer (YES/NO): NO